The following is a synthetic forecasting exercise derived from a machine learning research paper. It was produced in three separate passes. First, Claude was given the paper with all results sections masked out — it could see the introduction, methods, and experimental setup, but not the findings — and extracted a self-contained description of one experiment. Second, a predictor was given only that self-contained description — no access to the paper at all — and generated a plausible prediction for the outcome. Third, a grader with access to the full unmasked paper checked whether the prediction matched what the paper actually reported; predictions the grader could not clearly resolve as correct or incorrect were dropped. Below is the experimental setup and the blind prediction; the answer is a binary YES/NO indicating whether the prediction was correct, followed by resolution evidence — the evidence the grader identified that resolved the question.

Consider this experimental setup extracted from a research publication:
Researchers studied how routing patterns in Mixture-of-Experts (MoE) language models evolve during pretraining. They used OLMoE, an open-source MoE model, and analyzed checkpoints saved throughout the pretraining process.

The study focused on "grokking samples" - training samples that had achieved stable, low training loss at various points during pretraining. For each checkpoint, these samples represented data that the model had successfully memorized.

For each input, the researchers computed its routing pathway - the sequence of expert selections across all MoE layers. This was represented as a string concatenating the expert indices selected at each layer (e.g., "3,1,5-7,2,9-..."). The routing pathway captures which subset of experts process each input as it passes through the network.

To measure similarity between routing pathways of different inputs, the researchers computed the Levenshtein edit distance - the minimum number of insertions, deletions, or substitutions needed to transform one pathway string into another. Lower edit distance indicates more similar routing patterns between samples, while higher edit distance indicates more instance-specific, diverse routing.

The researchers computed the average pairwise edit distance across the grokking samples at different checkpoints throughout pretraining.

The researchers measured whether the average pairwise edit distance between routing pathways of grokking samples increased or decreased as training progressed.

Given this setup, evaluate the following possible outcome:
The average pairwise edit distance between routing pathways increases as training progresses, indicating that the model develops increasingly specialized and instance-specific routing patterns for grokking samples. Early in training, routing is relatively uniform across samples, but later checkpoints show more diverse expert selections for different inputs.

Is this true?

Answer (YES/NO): NO